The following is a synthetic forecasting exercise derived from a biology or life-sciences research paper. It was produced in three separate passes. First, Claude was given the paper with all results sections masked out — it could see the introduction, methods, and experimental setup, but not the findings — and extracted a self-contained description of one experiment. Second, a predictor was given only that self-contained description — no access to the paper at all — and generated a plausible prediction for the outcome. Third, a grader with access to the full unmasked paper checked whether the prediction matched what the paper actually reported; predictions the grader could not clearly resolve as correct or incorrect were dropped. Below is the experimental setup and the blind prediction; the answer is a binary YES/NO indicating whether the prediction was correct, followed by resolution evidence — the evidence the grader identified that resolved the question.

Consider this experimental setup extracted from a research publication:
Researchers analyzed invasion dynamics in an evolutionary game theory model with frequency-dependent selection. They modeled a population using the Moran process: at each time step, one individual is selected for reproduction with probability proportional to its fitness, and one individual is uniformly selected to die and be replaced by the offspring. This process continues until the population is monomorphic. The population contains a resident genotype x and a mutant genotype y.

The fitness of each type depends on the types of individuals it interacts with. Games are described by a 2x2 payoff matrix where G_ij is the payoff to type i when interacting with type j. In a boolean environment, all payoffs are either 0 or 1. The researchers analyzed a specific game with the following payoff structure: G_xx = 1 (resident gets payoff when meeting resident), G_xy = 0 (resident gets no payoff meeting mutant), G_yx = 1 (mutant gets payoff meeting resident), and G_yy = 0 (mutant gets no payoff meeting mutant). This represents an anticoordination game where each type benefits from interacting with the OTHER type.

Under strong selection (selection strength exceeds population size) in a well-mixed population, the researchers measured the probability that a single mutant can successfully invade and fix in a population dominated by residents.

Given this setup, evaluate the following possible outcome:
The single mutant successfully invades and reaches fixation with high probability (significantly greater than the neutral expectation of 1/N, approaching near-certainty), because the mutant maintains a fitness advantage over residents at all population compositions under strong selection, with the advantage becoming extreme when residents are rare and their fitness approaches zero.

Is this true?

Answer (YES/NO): NO